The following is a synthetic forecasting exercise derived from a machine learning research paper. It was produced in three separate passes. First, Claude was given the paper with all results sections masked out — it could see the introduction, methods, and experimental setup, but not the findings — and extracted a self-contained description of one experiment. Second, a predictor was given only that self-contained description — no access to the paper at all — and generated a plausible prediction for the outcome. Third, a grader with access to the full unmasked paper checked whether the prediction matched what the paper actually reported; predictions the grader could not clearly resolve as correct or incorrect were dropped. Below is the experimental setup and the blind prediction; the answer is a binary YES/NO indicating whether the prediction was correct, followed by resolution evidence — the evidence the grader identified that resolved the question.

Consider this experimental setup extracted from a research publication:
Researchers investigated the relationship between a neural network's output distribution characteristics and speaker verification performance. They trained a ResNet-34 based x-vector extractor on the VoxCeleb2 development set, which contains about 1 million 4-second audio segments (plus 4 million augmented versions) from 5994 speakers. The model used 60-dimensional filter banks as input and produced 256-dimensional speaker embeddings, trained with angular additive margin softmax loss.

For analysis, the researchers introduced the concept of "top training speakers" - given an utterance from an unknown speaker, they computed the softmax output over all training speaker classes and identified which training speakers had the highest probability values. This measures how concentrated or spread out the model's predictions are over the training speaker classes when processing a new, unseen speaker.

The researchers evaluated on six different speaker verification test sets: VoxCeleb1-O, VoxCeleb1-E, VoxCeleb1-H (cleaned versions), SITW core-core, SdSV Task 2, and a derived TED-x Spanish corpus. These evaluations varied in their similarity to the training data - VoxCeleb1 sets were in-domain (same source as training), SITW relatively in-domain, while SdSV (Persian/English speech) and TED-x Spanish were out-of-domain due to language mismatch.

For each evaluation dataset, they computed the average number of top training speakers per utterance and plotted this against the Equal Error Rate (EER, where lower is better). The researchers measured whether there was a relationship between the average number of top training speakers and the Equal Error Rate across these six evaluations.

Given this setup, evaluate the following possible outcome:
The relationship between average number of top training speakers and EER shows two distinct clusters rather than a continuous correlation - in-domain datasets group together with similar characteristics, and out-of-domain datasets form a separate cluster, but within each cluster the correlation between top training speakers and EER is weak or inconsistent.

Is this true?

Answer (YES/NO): NO